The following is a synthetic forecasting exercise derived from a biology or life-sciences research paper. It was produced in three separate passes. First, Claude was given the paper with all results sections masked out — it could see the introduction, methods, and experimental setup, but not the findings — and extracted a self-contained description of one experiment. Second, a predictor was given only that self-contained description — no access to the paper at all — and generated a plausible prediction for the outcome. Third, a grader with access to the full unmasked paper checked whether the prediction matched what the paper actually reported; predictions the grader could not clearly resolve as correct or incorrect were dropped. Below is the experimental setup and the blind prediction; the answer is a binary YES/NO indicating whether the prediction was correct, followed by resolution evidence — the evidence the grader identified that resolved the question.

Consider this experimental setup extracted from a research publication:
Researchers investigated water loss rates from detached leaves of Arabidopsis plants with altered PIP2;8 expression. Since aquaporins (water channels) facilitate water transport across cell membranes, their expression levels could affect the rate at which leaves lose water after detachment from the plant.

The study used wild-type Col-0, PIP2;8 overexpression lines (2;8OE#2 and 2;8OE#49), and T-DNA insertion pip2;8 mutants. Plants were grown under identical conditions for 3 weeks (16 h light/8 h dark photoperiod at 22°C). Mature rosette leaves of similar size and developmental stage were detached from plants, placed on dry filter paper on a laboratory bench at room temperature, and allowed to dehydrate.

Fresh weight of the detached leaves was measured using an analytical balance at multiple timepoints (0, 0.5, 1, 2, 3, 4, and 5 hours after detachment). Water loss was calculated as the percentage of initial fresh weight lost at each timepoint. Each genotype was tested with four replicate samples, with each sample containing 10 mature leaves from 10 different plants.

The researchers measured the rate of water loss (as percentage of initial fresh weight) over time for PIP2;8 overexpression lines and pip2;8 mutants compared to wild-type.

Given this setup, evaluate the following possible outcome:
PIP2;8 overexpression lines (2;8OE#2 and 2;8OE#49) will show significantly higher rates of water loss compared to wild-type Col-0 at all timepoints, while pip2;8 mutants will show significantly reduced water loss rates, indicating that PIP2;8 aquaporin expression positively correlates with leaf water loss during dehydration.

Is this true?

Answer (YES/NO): YES